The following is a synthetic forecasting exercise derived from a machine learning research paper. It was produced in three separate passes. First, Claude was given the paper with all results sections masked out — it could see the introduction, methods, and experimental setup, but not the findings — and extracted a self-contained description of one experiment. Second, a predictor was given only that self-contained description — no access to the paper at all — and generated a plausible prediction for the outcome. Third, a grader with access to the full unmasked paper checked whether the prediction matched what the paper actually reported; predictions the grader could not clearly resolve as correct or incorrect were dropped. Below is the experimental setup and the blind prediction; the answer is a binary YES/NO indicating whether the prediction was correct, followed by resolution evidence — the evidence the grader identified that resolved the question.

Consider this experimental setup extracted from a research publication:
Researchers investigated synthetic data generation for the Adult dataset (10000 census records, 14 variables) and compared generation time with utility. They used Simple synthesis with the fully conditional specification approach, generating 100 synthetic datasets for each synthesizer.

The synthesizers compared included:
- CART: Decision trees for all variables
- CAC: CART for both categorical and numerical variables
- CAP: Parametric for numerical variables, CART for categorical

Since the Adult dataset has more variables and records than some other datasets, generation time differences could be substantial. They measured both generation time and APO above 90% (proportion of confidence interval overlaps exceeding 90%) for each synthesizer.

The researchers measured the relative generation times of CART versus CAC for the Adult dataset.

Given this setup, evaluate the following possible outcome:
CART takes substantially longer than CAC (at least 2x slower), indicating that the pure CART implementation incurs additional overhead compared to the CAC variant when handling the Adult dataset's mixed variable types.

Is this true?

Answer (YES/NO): NO